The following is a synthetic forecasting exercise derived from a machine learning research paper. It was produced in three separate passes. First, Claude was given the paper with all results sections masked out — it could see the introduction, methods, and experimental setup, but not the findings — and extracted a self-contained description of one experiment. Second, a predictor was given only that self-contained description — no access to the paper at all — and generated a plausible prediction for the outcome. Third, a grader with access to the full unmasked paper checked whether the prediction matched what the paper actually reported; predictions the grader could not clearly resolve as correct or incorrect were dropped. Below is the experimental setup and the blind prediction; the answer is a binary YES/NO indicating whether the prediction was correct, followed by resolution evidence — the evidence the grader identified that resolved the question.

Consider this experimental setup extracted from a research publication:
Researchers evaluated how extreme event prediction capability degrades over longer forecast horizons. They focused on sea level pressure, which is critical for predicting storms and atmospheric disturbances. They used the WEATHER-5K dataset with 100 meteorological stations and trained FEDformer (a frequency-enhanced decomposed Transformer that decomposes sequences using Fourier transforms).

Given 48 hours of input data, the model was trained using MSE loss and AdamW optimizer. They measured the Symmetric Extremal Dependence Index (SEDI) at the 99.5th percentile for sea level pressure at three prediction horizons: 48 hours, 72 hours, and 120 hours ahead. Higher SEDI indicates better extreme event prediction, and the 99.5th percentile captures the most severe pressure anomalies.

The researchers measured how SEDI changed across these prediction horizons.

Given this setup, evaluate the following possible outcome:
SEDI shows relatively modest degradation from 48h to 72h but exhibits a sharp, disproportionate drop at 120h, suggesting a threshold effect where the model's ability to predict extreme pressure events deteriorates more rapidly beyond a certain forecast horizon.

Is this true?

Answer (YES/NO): NO